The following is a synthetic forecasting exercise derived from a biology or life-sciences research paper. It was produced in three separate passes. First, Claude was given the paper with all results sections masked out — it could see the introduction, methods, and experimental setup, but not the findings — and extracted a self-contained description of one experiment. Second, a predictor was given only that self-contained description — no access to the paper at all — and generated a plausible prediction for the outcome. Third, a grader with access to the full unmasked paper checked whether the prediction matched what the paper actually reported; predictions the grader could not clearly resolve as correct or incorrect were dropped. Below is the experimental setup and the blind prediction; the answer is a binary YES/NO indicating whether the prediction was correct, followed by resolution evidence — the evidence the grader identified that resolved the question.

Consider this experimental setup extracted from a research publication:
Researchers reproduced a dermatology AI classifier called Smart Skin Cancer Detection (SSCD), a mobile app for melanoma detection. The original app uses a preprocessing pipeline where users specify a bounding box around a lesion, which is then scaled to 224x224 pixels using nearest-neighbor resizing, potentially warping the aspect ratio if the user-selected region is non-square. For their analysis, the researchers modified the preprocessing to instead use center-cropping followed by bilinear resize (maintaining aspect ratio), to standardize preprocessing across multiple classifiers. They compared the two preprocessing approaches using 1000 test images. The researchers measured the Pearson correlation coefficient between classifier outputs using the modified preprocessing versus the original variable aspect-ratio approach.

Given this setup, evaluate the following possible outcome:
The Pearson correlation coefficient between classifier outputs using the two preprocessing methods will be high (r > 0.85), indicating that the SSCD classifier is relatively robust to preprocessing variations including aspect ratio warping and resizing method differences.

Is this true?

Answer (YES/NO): YES